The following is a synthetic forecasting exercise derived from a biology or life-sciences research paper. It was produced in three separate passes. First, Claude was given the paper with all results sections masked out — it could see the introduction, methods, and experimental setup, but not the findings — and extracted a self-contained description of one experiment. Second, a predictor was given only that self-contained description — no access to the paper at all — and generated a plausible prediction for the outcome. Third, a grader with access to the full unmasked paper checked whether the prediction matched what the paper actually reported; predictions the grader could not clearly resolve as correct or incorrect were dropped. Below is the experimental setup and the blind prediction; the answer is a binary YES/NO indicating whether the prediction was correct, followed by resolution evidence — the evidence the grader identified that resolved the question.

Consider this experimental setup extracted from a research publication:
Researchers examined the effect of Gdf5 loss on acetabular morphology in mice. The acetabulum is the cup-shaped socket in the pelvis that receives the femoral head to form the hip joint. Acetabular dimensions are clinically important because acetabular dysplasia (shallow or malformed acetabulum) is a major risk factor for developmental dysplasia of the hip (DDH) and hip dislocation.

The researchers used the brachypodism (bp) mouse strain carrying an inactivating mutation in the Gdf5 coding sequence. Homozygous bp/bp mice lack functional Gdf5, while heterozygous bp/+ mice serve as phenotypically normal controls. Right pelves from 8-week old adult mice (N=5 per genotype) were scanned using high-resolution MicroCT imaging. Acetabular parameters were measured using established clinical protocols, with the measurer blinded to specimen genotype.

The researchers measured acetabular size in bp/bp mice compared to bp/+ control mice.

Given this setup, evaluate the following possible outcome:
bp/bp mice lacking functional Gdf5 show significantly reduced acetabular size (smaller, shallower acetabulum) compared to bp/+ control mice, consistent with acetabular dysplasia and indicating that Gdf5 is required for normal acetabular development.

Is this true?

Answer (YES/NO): YES